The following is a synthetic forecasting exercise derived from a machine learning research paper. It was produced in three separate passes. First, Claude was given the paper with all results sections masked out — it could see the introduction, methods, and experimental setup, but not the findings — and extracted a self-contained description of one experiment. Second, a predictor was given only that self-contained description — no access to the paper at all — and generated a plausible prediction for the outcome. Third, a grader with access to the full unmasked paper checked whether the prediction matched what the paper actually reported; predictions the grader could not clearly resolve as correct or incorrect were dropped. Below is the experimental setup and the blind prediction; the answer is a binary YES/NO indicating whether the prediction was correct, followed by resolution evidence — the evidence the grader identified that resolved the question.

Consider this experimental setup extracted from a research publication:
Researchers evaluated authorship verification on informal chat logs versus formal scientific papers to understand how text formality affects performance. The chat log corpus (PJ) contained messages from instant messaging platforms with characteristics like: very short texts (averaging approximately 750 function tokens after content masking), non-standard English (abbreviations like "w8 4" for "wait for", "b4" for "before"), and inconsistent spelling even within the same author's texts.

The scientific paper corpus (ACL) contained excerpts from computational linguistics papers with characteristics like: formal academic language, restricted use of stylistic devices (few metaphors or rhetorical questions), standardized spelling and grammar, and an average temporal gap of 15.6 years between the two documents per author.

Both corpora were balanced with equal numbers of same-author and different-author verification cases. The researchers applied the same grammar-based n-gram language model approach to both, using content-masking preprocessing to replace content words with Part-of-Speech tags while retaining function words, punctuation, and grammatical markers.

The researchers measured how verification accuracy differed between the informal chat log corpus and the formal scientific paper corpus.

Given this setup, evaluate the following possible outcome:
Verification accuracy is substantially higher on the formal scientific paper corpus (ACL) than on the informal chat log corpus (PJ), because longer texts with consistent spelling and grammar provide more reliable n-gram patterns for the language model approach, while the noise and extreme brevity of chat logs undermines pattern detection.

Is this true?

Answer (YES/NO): NO